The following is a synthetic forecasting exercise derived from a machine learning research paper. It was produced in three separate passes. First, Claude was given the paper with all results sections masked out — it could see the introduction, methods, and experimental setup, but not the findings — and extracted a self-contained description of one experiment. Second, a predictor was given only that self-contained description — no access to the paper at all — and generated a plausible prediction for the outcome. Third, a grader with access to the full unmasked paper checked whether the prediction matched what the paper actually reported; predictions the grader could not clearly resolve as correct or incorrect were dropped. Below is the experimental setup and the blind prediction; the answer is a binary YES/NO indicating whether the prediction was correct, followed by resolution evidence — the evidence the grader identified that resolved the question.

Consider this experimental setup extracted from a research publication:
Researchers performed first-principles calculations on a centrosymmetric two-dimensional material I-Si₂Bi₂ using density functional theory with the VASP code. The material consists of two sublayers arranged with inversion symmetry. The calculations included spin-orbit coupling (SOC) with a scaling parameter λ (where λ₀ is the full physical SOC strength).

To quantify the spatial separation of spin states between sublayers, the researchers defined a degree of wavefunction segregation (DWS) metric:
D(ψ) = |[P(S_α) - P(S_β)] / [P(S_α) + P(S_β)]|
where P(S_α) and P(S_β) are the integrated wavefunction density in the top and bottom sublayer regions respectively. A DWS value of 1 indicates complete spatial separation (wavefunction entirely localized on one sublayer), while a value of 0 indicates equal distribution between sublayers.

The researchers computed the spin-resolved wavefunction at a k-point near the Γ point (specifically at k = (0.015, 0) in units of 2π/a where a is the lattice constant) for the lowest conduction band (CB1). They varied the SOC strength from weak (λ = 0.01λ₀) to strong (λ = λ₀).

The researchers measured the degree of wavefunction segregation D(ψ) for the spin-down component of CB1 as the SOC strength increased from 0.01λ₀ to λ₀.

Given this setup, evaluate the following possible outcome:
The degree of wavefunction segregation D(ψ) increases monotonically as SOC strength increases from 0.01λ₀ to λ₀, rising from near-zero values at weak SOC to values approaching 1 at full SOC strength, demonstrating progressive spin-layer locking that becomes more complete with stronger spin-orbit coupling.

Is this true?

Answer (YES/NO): YES